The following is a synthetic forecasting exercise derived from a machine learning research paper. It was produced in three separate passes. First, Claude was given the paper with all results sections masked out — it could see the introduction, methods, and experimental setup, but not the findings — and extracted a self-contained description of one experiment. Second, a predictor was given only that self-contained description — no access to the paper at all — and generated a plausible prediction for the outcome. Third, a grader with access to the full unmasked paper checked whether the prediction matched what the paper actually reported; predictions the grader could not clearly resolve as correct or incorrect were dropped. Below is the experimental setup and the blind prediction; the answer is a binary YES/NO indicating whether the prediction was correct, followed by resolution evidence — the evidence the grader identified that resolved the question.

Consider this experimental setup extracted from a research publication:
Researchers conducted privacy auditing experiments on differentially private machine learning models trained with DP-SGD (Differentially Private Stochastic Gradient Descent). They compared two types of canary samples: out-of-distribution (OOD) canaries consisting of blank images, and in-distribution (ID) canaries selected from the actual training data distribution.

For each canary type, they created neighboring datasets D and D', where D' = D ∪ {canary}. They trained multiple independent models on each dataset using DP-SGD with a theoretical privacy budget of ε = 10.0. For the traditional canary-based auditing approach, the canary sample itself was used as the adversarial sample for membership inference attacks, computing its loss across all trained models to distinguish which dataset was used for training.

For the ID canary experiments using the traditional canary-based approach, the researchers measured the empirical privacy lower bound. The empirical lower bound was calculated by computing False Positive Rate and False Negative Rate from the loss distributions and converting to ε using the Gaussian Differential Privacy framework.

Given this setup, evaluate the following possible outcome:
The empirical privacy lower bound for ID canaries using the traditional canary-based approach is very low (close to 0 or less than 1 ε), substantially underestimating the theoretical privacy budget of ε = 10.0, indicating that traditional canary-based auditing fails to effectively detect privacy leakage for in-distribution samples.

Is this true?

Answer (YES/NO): YES